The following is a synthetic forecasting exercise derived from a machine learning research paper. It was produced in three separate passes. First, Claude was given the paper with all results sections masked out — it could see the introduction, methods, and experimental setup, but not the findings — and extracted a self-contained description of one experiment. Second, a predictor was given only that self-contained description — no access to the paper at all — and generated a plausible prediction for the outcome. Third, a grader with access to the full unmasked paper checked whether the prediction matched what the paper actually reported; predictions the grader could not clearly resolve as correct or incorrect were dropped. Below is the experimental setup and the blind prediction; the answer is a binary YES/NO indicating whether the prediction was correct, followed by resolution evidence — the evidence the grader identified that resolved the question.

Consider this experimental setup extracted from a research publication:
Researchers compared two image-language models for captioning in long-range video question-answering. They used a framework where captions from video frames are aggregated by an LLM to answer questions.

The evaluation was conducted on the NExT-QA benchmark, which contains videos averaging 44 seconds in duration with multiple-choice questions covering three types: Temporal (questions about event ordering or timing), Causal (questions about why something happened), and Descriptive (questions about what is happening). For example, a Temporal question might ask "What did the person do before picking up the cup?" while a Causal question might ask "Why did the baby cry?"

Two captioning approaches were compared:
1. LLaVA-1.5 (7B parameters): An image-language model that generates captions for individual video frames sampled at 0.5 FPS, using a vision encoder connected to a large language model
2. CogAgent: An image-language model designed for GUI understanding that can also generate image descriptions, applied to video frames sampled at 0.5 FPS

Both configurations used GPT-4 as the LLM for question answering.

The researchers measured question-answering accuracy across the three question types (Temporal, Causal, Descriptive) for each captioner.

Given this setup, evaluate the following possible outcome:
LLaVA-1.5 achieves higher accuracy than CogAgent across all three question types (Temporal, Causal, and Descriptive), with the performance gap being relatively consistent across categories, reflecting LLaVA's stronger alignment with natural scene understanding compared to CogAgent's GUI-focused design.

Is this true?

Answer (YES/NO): NO